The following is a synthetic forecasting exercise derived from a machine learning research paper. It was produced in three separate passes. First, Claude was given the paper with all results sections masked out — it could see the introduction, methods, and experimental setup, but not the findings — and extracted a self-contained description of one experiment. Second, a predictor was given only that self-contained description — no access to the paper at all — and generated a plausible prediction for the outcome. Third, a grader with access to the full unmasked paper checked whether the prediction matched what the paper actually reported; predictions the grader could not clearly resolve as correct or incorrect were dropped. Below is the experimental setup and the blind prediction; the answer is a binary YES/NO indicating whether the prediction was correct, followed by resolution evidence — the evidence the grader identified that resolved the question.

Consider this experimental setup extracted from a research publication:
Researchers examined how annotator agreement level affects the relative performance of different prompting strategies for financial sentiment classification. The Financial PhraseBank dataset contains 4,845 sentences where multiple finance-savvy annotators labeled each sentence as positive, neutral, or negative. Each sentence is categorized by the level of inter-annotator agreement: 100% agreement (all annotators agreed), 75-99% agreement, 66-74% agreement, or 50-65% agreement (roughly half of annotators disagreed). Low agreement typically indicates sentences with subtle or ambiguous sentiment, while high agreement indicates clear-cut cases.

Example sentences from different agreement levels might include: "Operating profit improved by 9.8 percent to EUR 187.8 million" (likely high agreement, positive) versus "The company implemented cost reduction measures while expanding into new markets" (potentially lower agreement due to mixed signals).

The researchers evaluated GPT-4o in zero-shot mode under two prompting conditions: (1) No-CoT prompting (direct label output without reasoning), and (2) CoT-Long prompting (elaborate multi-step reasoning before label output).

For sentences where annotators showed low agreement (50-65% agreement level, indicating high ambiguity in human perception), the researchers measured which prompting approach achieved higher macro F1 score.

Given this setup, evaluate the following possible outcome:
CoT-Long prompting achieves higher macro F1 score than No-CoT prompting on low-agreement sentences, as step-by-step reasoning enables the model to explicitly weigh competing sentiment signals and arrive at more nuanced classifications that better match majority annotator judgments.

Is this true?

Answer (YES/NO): NO